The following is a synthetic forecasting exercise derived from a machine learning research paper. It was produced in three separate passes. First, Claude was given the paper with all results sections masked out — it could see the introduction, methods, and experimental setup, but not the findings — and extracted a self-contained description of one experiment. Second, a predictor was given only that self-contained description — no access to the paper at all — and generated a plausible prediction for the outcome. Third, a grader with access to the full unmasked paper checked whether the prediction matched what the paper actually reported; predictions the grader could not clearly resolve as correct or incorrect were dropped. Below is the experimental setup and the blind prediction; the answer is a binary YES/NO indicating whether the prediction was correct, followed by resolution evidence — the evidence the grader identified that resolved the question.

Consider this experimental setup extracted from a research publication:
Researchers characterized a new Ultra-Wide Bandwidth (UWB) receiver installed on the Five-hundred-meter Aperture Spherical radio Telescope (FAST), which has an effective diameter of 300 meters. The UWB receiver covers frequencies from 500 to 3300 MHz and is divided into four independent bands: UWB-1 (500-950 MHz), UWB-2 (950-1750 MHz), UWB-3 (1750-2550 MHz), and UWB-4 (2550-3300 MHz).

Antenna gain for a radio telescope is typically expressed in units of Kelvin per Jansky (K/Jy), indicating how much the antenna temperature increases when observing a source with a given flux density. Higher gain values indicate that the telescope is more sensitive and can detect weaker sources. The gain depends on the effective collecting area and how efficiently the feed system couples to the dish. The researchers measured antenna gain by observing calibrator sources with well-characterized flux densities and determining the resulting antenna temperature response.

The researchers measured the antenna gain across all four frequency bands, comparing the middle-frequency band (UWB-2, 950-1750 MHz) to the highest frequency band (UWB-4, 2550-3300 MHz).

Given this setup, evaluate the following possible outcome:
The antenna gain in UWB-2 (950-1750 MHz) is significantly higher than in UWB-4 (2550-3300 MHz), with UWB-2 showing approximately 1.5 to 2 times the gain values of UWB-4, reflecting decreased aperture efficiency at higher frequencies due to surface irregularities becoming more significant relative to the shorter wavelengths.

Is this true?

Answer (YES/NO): NO